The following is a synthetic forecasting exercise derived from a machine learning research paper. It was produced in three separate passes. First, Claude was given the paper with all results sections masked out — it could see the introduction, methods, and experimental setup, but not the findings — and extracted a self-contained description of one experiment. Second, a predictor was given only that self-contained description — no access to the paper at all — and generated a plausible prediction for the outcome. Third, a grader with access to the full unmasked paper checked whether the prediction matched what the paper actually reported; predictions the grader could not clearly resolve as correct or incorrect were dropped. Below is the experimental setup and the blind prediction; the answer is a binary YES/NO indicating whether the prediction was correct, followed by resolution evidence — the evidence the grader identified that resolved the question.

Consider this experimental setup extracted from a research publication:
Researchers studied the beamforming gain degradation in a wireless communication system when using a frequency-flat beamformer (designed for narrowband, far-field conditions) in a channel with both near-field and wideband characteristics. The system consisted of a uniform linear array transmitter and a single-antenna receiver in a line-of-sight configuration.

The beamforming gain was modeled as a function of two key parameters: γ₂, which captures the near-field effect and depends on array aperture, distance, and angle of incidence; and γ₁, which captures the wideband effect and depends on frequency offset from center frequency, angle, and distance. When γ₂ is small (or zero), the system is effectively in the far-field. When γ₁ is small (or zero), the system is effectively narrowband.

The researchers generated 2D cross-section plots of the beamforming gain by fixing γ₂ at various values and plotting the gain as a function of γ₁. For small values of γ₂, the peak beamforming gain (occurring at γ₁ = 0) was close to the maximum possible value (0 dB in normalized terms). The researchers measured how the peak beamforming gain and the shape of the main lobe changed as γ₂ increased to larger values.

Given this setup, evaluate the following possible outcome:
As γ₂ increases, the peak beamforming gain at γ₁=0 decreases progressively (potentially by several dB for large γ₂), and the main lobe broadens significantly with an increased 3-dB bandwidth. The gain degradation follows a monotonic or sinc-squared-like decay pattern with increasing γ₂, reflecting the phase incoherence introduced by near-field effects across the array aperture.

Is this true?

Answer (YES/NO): NO